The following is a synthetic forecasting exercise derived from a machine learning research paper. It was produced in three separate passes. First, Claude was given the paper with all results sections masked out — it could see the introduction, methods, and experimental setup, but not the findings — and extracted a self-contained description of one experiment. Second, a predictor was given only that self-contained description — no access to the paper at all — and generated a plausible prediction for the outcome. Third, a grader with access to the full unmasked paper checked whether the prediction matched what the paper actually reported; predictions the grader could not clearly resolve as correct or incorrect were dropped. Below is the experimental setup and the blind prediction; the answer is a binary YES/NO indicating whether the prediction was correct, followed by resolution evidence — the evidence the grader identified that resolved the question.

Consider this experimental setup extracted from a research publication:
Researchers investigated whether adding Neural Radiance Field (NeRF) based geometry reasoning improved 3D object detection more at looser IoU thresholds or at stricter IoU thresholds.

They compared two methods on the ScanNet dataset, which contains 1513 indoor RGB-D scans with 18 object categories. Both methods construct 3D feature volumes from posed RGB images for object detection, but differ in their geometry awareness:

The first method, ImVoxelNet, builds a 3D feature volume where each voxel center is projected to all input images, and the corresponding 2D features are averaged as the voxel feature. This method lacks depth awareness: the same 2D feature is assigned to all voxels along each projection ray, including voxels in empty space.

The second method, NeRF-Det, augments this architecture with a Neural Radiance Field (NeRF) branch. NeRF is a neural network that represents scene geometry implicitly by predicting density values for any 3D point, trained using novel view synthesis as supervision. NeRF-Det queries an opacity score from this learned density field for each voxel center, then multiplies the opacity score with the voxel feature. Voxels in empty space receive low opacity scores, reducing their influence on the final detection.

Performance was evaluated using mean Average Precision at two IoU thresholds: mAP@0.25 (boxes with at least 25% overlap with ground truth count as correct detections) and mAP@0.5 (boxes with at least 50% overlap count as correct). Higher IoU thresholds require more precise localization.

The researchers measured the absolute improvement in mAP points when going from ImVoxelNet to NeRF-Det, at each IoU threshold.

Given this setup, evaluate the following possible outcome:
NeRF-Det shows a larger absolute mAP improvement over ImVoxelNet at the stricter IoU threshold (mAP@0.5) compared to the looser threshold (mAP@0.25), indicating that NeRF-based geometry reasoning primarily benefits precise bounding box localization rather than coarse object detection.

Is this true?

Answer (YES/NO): NO